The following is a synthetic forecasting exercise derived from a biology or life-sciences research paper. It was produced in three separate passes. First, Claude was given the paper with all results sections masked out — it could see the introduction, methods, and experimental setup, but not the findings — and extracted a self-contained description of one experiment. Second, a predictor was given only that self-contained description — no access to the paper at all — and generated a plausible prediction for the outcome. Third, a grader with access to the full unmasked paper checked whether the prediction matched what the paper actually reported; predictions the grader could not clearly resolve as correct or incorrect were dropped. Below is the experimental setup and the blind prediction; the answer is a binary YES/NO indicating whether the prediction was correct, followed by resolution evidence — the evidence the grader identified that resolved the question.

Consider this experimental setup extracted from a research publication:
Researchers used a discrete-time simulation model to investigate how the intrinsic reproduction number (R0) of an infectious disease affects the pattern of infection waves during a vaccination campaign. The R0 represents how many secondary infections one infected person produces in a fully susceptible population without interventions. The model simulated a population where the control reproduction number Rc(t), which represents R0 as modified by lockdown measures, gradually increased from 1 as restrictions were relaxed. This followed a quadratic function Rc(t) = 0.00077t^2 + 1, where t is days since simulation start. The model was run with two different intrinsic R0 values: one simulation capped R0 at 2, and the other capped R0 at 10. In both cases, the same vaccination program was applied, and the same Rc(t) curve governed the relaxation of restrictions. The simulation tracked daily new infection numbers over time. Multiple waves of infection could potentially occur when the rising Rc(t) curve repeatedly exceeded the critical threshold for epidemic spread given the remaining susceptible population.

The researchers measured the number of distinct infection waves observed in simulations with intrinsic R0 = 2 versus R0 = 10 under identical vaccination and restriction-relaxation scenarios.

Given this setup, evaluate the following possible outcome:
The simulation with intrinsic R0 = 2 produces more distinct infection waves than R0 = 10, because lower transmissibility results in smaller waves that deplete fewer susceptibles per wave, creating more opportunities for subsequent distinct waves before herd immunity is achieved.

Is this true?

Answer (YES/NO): NO